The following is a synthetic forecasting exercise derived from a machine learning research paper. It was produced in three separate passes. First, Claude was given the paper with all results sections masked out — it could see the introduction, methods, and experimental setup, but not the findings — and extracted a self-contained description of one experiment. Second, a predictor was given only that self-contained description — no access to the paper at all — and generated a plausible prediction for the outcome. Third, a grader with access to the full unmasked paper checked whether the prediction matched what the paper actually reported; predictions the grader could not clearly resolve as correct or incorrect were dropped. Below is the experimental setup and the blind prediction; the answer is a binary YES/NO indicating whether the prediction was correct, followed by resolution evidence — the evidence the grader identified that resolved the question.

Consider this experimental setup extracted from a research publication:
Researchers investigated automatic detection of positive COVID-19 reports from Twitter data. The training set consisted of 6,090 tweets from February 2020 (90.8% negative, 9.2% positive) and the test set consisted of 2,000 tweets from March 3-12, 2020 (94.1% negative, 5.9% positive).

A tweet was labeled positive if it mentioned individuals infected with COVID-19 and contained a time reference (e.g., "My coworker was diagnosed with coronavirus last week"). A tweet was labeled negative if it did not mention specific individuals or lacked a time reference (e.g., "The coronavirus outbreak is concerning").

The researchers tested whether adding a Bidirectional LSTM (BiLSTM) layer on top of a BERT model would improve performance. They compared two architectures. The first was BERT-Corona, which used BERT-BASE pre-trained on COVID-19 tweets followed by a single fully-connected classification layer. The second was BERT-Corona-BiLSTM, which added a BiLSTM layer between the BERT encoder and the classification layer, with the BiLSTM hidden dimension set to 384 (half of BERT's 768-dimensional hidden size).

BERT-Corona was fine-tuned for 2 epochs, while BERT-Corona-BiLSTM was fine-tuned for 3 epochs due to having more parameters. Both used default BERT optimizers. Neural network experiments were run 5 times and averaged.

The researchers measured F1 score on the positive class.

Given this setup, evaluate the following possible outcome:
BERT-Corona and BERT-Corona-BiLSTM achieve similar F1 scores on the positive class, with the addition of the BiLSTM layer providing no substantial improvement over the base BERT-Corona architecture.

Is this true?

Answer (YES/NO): YES